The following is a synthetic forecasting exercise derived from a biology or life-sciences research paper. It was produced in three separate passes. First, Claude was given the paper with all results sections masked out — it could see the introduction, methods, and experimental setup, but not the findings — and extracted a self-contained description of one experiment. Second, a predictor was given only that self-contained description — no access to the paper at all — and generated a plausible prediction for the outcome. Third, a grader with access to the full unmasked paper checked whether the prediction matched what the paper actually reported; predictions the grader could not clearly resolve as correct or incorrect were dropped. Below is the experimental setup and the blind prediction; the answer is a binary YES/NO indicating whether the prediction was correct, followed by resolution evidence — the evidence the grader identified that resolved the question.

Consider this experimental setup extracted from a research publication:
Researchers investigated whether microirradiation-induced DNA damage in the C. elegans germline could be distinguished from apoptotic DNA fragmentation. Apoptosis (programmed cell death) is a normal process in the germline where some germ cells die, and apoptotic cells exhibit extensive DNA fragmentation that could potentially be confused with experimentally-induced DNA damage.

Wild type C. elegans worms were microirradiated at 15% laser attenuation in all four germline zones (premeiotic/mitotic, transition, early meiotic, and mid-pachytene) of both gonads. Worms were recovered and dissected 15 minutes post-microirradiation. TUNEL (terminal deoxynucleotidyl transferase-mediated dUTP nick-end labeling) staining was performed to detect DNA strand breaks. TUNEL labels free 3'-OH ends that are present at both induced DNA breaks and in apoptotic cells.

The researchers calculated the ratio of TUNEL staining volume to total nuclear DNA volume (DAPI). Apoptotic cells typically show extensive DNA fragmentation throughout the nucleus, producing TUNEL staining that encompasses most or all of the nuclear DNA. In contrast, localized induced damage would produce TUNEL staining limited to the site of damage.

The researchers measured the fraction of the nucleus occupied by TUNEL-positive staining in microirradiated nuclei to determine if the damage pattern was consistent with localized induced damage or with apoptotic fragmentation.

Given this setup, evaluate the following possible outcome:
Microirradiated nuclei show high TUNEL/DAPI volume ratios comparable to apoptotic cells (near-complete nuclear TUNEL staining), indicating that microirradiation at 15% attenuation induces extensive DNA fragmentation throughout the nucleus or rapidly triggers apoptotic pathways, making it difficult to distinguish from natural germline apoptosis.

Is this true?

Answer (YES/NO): NO